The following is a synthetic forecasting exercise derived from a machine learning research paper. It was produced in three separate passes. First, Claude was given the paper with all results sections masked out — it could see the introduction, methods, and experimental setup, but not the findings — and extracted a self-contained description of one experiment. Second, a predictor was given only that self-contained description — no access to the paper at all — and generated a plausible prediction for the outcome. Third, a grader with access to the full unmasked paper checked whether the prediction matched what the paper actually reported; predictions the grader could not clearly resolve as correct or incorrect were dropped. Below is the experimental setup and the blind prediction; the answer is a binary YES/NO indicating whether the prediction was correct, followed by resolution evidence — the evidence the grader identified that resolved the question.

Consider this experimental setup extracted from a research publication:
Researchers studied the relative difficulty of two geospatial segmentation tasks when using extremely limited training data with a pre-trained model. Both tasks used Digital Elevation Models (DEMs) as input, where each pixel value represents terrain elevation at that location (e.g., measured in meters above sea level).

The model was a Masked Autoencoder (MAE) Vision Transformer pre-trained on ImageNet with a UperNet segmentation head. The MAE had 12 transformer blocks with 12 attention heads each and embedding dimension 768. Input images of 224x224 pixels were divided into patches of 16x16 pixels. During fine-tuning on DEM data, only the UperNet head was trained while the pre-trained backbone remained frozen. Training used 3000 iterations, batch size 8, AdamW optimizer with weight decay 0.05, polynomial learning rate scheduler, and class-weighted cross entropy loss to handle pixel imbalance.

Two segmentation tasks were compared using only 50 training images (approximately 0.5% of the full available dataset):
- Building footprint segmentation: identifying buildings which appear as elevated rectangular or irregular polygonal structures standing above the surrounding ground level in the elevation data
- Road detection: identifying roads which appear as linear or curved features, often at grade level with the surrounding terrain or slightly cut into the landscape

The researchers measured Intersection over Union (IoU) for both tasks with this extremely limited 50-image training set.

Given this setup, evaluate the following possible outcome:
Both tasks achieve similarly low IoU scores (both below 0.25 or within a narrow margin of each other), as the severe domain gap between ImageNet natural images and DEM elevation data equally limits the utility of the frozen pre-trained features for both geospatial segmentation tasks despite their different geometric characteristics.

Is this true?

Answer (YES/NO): NO